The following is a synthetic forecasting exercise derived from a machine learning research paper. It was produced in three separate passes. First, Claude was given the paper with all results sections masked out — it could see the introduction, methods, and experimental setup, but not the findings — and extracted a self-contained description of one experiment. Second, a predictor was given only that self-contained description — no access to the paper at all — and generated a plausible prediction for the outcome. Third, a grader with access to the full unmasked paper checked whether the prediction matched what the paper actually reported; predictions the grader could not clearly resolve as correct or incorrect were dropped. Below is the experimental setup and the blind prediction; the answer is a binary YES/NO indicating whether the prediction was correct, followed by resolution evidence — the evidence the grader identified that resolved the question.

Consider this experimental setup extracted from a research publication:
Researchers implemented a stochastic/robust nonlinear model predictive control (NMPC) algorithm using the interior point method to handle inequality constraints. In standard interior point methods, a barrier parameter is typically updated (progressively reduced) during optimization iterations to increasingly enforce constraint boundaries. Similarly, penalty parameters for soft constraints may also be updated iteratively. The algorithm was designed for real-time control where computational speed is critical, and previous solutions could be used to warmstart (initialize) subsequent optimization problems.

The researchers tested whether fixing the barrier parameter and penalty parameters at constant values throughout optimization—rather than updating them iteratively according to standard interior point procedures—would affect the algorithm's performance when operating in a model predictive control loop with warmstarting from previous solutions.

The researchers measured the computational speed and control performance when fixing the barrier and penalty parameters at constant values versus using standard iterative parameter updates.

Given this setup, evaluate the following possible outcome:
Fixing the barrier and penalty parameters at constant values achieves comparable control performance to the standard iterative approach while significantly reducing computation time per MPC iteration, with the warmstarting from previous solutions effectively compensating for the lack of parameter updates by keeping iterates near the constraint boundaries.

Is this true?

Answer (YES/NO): NO